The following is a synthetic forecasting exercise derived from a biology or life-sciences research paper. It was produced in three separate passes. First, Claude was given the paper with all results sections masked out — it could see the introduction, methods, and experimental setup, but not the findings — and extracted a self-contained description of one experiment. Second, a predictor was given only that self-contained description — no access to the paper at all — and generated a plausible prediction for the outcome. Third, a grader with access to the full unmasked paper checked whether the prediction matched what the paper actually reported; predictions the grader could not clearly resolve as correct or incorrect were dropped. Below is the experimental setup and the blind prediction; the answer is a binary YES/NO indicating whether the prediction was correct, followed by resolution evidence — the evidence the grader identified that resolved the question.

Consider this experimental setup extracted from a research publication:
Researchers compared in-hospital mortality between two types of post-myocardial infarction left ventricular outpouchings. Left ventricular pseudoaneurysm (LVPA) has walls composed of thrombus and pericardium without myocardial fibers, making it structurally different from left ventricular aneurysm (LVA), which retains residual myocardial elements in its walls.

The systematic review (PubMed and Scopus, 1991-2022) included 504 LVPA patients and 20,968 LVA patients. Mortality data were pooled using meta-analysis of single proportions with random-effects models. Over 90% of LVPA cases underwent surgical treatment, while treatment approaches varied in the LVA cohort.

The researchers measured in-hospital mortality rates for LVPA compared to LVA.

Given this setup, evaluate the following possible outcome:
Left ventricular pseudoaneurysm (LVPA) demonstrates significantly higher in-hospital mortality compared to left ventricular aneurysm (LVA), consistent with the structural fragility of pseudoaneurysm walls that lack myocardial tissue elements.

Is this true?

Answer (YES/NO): YES